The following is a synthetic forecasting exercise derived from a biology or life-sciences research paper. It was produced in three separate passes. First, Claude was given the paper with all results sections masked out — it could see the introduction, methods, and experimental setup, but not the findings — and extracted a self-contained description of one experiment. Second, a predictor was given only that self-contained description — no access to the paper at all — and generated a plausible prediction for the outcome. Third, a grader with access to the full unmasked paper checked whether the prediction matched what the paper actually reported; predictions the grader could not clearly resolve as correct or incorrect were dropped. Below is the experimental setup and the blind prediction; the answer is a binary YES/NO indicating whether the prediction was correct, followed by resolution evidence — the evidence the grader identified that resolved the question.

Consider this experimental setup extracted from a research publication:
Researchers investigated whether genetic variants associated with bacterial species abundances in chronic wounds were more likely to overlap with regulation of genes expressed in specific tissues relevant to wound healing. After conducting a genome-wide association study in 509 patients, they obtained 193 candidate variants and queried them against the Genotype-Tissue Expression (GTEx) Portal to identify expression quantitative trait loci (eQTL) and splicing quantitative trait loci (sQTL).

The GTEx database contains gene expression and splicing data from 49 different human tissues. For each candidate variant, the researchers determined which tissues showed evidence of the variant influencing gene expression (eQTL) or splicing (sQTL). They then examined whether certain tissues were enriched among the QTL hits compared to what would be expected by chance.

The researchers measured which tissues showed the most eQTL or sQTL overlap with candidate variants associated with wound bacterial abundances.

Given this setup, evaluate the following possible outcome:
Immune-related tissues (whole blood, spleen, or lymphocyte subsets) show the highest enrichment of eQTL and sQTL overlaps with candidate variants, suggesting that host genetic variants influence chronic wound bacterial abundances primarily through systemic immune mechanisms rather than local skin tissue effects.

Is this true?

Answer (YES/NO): NO